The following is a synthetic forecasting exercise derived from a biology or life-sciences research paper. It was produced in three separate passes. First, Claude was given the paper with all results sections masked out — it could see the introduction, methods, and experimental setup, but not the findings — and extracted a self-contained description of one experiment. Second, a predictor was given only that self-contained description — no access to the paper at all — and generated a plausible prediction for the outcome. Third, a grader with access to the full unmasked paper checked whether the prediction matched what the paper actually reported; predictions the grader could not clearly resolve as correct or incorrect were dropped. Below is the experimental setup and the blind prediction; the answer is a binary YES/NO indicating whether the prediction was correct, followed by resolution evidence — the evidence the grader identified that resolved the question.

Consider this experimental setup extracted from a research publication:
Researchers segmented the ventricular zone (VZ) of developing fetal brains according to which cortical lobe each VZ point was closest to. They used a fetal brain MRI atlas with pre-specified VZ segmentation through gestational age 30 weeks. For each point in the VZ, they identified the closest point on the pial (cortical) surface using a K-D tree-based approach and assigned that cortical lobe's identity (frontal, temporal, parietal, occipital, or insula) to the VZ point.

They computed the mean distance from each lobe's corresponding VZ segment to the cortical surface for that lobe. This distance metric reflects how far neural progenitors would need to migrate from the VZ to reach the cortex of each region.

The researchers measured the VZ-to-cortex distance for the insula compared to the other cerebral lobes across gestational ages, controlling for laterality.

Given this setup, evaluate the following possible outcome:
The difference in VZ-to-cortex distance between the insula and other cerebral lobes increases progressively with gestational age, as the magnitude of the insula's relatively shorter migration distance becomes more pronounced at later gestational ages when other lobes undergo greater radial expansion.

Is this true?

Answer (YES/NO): NO